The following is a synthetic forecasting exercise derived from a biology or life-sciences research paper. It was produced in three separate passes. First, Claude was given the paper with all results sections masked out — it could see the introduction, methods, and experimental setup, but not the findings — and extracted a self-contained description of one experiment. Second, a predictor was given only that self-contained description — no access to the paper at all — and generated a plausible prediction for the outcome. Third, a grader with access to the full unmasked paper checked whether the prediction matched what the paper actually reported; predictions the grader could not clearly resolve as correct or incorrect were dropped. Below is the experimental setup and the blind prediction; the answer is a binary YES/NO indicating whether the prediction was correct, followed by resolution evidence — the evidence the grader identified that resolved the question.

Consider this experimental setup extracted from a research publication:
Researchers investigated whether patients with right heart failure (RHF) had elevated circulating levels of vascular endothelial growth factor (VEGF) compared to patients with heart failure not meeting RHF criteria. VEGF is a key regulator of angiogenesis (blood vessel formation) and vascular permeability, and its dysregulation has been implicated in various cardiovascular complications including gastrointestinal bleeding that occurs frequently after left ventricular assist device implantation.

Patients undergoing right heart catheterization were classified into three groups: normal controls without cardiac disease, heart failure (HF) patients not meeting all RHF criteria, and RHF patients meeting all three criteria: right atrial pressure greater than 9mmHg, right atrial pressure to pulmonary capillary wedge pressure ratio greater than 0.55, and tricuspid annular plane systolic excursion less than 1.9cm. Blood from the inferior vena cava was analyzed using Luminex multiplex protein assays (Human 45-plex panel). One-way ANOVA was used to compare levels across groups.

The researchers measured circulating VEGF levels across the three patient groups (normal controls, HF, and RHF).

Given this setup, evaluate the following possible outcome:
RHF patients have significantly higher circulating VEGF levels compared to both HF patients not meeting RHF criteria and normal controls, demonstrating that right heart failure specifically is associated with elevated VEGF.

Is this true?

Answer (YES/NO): NO